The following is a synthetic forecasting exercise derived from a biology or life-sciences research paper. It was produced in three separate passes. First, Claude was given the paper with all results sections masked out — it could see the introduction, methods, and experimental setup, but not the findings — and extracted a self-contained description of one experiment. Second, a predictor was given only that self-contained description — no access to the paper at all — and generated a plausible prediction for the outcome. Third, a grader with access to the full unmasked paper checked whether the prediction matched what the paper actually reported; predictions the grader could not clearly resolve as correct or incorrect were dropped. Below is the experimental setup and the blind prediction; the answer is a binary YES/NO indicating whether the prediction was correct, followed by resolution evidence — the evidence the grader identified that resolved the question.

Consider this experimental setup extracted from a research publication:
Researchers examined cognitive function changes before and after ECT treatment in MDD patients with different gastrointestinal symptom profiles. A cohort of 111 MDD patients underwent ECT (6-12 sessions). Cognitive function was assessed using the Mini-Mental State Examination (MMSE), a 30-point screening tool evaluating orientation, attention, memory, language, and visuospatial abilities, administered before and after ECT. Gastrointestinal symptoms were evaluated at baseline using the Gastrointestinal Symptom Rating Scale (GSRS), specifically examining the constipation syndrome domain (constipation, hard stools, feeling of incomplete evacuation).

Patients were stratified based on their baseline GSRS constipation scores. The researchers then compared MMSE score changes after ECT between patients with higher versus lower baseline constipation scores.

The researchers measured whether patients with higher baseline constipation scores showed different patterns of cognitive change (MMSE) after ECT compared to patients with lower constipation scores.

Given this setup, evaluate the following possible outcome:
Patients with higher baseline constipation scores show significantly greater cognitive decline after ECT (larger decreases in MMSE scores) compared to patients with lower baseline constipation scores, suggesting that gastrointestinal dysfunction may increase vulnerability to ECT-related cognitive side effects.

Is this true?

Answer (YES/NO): YES